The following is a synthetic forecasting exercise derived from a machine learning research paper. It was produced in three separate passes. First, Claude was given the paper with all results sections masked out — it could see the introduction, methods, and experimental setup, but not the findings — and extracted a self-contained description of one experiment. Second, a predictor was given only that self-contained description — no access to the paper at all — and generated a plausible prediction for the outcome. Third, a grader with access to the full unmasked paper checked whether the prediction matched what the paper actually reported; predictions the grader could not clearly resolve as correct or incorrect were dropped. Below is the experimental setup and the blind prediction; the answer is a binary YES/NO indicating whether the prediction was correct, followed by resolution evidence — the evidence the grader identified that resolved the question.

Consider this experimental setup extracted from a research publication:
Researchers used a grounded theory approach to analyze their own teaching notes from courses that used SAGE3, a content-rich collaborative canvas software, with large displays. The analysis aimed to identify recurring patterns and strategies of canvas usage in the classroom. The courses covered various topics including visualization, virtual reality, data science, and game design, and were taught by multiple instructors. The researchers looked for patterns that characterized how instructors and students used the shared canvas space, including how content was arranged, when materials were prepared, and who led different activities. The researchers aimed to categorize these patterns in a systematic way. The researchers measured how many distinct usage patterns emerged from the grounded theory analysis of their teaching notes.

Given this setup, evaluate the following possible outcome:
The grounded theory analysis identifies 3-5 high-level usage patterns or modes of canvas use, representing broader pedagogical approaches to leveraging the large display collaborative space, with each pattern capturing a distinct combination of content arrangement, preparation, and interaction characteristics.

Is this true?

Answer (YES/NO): NO